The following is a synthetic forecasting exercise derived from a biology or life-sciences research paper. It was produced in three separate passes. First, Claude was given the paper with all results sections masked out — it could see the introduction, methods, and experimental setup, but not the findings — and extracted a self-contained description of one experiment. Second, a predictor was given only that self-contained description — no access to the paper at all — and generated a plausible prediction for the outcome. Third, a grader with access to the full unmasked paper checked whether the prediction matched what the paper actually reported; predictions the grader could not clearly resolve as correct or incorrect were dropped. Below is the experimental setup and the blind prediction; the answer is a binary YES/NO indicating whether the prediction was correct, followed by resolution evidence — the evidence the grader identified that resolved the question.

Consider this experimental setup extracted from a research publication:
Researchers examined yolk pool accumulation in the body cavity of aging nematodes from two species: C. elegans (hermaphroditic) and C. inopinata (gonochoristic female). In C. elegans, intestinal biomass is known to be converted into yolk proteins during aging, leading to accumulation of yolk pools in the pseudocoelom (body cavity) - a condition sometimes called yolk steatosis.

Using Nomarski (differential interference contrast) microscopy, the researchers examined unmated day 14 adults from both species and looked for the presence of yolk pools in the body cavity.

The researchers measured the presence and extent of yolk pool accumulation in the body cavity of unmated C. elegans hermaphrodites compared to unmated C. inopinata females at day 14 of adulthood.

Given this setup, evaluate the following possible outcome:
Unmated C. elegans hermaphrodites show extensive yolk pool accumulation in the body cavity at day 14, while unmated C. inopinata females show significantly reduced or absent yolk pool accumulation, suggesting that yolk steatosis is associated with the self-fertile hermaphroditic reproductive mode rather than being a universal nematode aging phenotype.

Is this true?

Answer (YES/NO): YES